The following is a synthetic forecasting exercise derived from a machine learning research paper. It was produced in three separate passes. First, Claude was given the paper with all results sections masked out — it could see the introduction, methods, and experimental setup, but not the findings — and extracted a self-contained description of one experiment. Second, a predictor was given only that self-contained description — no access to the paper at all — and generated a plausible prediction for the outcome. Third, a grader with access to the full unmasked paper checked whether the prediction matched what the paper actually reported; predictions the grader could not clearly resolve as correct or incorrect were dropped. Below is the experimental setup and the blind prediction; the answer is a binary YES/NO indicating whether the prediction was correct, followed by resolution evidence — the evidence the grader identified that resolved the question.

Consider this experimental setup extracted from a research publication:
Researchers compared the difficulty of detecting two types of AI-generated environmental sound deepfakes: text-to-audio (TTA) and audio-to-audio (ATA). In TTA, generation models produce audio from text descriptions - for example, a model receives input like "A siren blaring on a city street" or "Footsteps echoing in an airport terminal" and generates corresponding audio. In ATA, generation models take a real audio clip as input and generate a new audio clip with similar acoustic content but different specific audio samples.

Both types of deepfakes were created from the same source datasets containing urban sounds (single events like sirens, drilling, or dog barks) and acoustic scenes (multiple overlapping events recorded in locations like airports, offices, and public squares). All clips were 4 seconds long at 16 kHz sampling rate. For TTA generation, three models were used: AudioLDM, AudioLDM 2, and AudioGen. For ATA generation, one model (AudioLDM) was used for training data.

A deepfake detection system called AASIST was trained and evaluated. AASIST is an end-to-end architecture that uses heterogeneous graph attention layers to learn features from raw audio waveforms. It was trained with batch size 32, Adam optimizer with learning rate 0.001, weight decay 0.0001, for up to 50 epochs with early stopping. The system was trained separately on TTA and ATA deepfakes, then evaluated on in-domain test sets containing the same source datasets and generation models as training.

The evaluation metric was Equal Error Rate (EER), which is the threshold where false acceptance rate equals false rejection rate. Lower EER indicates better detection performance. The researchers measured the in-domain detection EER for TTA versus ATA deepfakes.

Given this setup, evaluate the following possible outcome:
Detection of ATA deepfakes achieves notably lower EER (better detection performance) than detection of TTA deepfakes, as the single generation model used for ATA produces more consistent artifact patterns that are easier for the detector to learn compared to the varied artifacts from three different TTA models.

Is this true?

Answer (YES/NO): YES